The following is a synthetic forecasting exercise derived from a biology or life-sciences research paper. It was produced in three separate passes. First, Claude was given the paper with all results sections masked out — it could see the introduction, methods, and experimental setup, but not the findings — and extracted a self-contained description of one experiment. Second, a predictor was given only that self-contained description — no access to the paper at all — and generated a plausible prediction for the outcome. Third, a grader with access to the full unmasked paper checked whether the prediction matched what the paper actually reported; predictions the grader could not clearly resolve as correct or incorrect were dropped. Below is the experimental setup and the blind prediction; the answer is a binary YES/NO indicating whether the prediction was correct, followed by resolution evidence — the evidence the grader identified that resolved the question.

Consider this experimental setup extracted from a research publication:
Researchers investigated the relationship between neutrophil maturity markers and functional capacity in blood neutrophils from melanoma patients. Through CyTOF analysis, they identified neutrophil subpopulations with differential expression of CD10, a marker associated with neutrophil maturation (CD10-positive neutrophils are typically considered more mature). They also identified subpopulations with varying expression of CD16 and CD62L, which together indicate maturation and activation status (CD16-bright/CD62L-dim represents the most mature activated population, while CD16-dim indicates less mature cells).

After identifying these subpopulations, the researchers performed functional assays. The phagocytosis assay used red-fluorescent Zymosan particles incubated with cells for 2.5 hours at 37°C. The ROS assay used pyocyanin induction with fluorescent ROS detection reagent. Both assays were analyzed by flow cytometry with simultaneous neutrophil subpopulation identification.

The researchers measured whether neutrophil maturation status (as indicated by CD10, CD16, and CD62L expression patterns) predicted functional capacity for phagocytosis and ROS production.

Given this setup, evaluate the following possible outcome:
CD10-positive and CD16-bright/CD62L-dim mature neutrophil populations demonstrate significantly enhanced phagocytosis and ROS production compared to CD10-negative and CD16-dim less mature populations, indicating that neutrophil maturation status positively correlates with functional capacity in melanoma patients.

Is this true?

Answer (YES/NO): NO